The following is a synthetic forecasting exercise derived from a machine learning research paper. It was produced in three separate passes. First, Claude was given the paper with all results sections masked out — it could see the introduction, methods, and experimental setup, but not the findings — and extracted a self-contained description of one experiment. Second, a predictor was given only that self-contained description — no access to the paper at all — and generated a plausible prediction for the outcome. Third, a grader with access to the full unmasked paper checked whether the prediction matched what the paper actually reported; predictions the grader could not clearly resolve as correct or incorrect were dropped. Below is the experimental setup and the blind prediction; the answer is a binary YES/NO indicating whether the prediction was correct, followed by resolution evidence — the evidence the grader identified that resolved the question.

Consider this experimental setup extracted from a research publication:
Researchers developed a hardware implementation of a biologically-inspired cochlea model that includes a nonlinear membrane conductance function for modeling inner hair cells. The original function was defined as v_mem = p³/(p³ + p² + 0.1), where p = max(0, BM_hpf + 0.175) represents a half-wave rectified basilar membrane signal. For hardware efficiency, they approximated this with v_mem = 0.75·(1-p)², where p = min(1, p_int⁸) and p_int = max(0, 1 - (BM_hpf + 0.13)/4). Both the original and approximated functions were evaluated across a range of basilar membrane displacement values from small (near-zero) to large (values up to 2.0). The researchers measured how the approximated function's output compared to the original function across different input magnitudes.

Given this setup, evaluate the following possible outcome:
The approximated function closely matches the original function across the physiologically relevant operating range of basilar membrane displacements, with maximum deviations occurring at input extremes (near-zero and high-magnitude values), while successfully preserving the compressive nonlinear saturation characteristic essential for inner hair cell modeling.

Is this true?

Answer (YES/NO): NO